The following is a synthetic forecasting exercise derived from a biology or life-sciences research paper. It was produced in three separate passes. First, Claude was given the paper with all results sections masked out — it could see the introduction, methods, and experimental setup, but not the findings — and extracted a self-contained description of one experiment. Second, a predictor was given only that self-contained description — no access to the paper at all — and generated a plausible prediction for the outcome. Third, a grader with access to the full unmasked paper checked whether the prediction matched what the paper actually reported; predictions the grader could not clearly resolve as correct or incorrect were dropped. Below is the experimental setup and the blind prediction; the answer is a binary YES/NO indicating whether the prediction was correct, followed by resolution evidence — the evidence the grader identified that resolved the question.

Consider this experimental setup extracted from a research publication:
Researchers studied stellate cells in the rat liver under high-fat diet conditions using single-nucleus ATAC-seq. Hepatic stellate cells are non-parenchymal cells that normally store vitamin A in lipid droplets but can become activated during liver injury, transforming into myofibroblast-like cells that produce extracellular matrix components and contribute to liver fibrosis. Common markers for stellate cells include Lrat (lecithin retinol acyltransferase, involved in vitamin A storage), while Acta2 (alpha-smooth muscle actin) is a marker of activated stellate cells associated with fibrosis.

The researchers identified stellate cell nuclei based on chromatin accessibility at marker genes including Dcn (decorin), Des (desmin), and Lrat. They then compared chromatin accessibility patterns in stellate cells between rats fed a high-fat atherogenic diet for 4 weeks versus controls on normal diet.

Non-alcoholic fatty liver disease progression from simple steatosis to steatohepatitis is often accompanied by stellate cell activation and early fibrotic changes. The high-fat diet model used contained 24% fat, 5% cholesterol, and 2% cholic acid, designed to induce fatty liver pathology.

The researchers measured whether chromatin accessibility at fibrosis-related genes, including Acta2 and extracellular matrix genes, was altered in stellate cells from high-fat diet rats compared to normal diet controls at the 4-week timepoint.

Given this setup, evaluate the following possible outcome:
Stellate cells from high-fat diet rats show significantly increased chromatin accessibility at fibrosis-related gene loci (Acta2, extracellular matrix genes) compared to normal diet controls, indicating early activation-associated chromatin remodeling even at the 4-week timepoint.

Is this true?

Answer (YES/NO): NO